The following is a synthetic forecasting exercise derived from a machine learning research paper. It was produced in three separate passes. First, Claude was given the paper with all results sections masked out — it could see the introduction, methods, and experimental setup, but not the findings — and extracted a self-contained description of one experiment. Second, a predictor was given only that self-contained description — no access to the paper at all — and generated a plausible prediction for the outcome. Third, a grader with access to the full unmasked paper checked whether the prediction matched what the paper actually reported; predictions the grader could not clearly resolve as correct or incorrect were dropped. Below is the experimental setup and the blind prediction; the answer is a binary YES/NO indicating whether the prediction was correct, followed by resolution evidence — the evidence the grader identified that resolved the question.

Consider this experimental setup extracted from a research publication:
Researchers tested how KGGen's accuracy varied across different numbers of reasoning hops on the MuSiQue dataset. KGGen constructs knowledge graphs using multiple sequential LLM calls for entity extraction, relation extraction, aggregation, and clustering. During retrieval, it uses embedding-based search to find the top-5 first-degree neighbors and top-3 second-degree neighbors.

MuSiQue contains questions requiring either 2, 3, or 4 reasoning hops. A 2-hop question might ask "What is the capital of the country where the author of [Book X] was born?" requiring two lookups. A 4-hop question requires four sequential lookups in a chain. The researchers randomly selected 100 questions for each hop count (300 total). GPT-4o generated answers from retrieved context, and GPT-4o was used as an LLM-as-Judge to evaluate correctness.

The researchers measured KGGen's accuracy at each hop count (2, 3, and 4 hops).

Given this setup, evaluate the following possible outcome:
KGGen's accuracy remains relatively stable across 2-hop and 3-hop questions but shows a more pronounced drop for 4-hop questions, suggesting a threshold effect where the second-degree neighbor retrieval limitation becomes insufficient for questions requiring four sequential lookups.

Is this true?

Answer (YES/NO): NO